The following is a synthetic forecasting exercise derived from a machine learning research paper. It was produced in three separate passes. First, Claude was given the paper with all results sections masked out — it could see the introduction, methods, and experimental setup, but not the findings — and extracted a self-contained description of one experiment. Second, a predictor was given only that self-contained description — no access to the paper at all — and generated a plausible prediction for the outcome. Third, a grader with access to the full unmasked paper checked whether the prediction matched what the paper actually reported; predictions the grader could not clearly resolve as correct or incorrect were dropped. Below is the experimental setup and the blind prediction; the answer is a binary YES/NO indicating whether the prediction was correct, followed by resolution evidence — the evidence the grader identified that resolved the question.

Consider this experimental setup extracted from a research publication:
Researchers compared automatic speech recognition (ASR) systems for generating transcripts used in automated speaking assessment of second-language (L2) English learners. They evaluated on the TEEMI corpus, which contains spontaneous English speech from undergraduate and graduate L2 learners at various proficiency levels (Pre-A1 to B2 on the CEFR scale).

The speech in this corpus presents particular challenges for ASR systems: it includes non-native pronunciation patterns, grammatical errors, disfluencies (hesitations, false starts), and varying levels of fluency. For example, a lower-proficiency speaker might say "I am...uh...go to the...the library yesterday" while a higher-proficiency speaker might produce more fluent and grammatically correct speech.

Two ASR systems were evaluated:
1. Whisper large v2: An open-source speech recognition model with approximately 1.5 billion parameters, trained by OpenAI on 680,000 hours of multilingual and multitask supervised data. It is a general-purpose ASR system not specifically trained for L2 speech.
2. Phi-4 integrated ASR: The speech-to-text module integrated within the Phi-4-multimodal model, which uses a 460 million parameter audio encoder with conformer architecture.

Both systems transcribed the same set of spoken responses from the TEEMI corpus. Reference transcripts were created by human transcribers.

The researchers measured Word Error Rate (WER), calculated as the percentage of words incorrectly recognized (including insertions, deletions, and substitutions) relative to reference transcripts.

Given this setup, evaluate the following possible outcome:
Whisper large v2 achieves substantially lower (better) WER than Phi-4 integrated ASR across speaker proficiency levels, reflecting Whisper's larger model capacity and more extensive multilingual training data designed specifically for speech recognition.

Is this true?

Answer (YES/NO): NO